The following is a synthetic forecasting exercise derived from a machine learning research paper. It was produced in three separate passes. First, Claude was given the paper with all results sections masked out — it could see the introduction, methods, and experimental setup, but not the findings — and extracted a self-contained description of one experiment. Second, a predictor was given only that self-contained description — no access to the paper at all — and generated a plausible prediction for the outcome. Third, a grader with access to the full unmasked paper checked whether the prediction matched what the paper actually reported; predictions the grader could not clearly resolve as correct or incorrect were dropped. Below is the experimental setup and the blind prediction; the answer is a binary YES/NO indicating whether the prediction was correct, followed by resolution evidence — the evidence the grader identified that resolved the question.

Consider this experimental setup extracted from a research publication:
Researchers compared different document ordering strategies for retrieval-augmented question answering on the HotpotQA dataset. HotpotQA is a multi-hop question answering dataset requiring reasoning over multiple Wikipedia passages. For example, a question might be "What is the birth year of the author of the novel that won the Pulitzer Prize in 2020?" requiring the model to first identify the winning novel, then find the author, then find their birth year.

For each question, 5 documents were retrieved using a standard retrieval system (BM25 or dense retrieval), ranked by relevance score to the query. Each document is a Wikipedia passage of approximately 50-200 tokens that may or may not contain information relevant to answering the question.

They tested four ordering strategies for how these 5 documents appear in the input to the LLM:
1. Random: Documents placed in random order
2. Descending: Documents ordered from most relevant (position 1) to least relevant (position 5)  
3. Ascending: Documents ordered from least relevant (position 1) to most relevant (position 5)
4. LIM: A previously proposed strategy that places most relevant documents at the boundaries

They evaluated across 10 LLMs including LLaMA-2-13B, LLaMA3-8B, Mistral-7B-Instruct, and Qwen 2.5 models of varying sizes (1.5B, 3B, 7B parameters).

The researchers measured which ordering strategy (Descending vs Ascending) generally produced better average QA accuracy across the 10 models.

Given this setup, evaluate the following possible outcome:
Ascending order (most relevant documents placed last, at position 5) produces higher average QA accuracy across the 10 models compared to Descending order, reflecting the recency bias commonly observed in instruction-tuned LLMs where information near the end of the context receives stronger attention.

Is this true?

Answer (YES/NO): YES